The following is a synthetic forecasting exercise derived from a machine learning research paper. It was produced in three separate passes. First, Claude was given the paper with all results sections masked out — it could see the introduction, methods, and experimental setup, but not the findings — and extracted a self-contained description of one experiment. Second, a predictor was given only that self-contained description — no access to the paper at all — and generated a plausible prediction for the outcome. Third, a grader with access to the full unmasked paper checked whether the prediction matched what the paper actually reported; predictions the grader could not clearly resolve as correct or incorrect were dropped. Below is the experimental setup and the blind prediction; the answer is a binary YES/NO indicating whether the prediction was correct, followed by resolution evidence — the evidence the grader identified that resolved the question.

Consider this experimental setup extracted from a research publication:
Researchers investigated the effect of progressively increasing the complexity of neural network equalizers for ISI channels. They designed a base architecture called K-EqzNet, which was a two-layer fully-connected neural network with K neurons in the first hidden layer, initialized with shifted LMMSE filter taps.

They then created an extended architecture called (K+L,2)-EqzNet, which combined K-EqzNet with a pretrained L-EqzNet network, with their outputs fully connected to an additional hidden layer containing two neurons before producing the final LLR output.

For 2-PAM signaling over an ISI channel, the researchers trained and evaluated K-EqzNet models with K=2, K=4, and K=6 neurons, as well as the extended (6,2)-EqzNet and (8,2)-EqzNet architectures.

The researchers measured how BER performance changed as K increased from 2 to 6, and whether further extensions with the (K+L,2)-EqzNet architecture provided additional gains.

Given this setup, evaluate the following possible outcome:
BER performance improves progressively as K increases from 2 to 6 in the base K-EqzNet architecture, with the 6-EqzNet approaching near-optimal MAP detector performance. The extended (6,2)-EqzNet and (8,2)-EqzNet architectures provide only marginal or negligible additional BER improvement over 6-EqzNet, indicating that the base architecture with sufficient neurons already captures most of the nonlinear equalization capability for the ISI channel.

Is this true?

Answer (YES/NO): NO